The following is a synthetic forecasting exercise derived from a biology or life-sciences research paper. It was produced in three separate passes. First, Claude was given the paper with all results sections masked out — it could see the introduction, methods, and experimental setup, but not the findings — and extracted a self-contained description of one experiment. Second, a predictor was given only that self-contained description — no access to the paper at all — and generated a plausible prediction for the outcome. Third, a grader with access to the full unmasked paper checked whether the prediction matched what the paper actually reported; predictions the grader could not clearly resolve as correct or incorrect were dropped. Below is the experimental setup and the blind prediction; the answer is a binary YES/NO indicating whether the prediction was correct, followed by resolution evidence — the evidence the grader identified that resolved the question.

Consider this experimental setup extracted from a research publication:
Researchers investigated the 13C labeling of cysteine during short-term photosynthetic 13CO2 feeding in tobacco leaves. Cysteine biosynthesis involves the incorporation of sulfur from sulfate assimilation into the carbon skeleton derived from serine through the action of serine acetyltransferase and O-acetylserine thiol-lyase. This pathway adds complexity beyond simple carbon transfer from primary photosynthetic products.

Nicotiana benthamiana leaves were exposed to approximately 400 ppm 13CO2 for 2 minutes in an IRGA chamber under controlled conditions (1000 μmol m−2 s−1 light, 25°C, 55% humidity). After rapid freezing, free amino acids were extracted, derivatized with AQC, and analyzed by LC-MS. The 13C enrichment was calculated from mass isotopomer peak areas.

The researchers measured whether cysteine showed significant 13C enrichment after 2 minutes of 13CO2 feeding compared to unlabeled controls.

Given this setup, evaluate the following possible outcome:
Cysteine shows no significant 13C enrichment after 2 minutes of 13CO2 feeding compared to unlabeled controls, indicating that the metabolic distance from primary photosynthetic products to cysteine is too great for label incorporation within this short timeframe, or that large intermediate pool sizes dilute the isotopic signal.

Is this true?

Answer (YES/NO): YES